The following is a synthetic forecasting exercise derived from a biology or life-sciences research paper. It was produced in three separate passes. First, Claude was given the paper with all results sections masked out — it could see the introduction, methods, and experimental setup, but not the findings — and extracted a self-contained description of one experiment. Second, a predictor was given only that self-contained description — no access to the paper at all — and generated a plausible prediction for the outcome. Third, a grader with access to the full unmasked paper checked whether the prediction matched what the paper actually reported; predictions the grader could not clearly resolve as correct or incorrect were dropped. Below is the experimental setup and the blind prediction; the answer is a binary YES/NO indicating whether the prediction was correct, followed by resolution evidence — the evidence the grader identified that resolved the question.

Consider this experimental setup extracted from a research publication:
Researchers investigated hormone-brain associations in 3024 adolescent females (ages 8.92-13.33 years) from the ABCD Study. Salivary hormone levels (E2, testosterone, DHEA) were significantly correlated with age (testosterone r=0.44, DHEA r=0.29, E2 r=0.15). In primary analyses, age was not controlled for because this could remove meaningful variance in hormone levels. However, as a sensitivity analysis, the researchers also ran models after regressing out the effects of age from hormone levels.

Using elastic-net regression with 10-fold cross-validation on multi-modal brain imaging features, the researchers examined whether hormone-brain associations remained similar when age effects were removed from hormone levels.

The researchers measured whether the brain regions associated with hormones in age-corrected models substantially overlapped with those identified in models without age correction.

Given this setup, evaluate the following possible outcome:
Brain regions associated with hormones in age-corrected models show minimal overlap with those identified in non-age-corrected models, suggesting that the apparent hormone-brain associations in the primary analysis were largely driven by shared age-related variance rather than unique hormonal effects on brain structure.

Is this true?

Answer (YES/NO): NO